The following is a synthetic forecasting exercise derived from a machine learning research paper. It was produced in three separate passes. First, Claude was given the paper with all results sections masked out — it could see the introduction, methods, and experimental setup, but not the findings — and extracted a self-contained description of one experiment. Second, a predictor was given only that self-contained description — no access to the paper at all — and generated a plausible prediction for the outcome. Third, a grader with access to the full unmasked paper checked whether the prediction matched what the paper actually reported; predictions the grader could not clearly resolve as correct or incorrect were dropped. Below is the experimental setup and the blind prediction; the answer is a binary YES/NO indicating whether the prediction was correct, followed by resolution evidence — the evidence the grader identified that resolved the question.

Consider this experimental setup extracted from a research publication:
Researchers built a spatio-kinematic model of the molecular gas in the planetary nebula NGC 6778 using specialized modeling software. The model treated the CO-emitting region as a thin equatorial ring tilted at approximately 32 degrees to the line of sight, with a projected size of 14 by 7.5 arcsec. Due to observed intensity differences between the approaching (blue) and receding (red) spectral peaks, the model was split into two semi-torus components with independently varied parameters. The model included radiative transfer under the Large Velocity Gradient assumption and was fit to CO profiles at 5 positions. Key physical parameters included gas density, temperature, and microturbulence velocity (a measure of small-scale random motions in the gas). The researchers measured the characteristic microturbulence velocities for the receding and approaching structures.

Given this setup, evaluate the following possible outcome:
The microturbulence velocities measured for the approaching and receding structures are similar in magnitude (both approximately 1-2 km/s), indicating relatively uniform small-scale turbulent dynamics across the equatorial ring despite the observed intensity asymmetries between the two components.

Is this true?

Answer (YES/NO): NO